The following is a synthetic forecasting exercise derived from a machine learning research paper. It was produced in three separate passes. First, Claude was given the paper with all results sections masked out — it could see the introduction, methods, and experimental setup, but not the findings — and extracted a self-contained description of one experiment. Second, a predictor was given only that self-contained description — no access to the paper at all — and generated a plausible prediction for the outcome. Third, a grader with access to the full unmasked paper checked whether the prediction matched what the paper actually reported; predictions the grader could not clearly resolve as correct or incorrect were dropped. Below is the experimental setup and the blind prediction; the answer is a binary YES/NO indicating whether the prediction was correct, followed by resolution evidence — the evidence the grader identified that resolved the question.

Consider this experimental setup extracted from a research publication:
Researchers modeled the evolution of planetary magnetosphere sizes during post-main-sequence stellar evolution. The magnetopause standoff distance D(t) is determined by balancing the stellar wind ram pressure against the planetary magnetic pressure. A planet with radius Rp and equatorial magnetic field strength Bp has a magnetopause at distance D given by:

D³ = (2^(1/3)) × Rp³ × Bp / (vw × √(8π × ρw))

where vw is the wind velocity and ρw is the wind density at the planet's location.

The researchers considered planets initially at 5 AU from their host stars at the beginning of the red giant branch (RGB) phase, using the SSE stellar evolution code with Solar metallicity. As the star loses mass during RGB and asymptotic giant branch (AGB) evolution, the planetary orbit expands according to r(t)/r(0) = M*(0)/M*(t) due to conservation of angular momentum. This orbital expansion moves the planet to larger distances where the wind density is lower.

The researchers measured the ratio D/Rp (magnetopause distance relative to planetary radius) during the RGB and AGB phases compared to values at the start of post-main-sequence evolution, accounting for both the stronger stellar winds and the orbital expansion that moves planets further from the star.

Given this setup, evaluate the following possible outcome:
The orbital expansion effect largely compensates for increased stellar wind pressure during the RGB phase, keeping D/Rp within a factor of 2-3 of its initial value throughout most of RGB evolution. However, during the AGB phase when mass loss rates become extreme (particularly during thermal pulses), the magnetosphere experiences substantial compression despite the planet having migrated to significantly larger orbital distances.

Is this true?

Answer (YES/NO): NO